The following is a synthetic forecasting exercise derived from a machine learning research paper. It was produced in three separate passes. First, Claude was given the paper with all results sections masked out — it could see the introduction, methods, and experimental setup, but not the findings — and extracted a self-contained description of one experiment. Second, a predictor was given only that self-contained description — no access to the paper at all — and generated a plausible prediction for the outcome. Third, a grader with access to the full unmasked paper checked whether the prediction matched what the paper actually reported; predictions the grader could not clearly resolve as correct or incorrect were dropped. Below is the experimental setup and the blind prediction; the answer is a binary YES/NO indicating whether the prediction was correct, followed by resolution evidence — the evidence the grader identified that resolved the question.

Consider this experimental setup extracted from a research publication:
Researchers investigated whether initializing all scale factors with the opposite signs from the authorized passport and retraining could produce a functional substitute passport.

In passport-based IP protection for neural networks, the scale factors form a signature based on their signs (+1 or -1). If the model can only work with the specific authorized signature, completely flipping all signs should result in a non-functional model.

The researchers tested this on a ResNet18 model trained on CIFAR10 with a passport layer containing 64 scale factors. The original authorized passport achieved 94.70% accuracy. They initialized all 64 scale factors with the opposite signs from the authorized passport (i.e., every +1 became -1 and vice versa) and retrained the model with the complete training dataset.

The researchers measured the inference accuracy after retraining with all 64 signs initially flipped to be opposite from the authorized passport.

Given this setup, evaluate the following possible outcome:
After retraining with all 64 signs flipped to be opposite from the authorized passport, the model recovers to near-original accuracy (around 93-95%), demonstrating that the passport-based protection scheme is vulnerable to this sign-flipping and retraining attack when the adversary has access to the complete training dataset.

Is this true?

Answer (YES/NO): YES